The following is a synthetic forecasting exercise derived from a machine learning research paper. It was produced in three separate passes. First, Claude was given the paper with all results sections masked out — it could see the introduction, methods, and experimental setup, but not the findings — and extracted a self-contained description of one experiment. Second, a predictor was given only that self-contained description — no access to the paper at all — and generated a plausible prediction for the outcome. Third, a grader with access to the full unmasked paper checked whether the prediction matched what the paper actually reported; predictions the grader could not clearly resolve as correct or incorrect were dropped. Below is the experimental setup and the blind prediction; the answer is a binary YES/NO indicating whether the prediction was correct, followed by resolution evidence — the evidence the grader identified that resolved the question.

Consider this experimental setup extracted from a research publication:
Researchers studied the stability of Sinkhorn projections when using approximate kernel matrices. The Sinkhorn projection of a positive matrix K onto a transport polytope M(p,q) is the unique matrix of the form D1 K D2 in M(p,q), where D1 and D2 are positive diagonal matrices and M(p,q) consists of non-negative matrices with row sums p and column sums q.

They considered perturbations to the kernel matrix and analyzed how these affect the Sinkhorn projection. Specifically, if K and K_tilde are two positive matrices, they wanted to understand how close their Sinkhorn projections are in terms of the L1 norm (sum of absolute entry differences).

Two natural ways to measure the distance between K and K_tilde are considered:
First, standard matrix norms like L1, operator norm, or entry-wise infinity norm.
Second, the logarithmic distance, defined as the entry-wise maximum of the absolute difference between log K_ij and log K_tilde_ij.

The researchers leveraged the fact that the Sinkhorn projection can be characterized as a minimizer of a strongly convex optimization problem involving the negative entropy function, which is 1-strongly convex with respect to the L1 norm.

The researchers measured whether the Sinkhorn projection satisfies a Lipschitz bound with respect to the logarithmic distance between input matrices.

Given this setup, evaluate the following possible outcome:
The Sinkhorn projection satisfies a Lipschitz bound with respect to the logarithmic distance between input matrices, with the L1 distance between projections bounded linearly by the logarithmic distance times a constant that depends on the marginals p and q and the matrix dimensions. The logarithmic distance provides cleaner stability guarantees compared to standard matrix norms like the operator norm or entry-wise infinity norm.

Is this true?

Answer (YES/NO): NO